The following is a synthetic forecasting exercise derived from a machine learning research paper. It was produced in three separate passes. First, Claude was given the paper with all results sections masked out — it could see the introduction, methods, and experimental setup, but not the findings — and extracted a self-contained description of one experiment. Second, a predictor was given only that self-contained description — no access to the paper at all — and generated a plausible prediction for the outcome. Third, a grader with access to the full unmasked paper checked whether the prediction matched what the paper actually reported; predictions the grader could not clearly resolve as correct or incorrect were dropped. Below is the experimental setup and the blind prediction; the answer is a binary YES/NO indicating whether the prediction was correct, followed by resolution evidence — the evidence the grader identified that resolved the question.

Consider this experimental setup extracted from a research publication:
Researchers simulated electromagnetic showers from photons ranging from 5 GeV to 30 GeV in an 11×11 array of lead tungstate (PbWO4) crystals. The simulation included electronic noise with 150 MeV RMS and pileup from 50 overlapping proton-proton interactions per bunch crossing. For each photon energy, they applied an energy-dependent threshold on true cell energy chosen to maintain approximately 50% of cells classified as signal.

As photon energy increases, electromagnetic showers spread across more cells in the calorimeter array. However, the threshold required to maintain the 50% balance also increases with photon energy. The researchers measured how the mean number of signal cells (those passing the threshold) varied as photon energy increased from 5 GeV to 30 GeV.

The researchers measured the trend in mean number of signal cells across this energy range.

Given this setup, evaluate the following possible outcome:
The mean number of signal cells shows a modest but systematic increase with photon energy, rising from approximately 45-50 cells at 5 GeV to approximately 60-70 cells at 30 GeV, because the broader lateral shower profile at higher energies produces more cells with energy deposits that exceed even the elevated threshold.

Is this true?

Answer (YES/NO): NO